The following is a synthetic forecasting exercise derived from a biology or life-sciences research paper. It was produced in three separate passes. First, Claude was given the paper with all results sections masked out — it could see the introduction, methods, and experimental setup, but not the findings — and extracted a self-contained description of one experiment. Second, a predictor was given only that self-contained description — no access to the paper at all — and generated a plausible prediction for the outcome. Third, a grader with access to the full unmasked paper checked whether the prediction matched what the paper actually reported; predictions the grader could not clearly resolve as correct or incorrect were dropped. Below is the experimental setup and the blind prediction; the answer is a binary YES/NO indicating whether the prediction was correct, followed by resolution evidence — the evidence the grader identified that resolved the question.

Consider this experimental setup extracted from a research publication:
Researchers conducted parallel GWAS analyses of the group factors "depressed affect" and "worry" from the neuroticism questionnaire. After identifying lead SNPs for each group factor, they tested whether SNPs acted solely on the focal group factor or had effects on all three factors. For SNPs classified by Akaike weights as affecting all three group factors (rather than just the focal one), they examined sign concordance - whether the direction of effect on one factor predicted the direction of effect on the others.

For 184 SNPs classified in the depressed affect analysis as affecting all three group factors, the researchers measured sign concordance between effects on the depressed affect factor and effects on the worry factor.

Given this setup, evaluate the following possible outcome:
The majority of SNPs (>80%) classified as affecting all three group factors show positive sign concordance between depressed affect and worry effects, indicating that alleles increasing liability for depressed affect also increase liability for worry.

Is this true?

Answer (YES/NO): YES